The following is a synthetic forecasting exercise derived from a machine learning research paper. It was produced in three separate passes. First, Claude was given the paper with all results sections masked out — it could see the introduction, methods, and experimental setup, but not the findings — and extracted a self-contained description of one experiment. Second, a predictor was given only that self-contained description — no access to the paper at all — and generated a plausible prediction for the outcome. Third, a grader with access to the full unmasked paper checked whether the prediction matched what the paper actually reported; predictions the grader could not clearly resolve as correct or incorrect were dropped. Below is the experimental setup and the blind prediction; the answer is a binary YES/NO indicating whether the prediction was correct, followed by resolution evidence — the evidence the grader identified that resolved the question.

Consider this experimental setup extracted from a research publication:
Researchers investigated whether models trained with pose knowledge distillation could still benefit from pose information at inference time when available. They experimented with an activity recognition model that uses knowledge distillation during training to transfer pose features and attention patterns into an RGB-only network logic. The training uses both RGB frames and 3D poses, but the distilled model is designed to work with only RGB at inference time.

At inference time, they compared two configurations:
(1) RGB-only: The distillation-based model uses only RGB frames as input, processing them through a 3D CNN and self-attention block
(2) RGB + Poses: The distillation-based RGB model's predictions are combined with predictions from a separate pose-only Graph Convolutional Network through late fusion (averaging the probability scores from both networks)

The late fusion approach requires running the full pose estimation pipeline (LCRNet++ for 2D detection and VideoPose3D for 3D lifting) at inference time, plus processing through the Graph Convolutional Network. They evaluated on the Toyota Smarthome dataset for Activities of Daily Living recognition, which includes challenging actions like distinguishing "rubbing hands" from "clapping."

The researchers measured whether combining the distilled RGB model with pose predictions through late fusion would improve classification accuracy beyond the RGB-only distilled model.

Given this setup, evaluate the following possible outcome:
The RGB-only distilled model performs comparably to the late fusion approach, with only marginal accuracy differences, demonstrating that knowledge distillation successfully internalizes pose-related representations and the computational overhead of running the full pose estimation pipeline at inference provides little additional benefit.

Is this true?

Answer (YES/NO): NO